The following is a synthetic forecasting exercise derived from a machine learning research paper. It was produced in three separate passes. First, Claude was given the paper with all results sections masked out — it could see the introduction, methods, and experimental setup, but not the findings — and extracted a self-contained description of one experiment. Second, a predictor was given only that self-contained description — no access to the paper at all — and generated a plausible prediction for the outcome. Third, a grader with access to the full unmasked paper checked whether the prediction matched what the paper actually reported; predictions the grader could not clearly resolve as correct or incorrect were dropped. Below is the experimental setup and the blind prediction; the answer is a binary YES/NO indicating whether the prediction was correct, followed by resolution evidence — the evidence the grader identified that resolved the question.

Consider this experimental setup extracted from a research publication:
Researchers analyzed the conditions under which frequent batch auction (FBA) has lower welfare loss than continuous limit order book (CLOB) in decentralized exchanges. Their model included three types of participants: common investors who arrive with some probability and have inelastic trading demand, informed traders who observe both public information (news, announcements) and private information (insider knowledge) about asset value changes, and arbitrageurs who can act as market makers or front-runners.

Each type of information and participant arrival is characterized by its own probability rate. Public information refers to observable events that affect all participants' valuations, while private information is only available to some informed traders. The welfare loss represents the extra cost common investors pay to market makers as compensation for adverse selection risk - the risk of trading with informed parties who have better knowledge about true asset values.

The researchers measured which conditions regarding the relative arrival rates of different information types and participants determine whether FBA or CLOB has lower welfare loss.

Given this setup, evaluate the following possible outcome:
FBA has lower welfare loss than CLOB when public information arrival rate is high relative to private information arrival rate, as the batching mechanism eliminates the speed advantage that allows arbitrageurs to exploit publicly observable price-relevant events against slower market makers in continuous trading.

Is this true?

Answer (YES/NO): YES